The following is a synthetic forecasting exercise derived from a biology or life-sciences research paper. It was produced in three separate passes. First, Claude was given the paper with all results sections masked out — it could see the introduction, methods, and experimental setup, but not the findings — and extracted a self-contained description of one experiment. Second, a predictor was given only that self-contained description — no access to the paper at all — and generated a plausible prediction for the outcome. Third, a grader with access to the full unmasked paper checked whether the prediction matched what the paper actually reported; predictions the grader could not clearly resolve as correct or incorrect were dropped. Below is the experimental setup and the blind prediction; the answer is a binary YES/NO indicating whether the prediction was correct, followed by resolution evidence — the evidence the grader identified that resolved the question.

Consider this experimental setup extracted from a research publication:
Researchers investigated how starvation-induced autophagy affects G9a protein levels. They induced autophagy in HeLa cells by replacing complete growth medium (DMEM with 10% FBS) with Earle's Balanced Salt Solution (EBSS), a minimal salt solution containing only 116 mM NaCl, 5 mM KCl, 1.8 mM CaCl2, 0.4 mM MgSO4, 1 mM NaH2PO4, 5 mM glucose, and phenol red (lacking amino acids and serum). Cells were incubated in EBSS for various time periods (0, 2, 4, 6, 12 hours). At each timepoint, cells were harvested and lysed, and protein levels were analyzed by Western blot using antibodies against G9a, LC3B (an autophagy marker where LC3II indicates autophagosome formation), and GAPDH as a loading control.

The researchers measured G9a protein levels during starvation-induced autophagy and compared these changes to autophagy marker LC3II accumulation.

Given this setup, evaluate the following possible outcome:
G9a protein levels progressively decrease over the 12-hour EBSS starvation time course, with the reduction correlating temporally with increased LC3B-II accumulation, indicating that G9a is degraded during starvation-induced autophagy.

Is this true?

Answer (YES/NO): YES